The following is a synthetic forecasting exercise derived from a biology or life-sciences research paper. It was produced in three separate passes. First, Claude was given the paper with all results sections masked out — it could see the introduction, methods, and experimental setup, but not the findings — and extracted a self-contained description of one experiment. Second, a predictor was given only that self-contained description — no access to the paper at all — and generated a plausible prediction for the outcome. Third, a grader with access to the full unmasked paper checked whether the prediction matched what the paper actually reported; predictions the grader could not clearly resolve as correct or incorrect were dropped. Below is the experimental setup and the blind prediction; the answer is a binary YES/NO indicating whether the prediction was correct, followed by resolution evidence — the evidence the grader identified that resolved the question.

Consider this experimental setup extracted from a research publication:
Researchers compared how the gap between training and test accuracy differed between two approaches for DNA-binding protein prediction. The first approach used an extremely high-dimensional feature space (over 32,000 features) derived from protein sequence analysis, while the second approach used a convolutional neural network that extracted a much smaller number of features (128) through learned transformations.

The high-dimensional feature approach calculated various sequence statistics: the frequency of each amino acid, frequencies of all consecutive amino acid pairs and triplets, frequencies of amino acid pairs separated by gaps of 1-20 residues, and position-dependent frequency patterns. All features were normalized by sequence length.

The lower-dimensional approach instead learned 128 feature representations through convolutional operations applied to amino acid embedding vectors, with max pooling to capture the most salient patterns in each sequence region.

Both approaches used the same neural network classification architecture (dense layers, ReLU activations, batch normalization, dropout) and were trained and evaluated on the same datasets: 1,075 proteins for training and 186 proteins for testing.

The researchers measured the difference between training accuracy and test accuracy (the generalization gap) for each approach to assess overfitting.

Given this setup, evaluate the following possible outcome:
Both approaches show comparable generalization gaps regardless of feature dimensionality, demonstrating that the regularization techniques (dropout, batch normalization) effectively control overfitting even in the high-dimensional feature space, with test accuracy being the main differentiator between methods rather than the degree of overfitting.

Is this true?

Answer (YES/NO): NO